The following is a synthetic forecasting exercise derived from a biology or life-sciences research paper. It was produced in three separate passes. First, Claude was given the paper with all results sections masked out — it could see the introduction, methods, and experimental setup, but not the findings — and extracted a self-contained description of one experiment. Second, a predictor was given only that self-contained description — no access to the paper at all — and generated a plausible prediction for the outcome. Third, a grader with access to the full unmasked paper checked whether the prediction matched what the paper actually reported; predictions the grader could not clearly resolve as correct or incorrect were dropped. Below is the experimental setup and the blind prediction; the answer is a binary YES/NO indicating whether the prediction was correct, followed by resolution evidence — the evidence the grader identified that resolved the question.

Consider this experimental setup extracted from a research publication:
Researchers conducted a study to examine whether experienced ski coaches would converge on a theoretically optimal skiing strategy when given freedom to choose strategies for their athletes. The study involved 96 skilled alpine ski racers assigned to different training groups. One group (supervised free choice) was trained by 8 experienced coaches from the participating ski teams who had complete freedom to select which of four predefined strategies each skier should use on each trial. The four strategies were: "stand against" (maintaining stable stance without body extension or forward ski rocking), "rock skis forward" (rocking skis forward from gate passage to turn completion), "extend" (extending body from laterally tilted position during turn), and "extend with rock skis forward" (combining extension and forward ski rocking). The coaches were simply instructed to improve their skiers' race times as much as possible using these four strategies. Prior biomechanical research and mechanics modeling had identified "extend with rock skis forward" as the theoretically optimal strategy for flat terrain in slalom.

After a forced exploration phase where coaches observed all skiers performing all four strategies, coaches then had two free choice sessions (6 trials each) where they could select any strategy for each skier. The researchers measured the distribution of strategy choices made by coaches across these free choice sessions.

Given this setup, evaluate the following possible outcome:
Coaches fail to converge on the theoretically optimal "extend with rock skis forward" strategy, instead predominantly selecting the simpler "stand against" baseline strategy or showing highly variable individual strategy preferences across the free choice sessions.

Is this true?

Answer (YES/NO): NO